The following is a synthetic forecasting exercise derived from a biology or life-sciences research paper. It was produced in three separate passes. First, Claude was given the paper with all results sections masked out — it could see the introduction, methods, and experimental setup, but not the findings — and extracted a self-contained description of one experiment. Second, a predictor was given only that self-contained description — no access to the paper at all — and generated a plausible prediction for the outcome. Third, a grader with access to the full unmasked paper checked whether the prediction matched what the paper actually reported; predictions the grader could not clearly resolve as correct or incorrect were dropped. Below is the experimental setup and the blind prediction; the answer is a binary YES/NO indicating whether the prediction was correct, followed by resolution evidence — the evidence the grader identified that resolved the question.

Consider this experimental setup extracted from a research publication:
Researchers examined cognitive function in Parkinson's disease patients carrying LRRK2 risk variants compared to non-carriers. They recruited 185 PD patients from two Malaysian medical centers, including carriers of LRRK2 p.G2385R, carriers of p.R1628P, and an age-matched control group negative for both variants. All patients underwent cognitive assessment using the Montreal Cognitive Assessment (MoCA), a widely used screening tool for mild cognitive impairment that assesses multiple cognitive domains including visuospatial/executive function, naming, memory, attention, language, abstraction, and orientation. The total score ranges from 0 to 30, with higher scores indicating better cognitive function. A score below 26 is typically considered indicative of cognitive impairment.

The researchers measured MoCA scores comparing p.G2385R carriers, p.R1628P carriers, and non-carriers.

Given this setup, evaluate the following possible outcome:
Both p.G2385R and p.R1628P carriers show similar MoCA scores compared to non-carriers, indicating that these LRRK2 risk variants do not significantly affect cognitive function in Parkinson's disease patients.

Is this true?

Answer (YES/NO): YES